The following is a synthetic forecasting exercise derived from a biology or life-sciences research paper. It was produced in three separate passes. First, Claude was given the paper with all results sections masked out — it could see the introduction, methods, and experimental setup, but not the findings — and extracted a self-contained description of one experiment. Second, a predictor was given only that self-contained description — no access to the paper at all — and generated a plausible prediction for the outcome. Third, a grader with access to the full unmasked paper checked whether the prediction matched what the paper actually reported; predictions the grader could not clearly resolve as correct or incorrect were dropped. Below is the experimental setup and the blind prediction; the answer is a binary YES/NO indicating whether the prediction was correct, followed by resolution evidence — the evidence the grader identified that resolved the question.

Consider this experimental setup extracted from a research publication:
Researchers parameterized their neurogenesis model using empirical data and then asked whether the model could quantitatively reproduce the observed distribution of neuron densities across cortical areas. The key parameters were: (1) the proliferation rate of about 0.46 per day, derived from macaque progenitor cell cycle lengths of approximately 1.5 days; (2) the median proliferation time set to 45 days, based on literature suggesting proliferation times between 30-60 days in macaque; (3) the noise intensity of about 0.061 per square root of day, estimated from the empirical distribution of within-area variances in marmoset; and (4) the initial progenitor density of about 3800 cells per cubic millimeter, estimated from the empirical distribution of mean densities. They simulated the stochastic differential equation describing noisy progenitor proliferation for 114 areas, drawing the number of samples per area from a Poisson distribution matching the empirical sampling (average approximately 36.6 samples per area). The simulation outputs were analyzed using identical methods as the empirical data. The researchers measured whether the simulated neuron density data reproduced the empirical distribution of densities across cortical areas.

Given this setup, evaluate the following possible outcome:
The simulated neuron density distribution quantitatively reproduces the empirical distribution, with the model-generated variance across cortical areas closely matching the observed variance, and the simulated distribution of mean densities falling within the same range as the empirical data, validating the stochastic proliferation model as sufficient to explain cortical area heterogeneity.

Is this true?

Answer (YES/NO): YES